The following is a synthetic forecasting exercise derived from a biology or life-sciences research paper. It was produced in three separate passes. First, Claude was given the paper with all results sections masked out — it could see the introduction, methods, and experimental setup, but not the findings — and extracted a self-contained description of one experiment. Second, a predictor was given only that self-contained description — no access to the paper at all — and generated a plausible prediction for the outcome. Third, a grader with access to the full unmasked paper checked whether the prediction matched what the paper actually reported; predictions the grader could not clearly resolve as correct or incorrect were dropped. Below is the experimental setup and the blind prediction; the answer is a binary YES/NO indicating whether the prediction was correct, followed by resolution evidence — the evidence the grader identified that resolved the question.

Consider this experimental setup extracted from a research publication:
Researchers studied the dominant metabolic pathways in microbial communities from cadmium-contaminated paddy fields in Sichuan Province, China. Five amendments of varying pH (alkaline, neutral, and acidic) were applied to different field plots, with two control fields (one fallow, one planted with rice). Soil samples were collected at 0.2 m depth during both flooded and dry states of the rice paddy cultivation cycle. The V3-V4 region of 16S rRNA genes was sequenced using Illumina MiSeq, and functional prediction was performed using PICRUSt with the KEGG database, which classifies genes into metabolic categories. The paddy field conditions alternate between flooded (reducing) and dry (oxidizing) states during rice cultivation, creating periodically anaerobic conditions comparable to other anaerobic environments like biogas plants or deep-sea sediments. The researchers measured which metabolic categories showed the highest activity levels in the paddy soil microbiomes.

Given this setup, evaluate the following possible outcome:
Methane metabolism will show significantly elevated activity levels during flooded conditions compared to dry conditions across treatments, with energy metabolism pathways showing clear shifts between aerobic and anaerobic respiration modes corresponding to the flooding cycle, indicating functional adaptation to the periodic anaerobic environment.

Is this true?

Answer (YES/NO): NO